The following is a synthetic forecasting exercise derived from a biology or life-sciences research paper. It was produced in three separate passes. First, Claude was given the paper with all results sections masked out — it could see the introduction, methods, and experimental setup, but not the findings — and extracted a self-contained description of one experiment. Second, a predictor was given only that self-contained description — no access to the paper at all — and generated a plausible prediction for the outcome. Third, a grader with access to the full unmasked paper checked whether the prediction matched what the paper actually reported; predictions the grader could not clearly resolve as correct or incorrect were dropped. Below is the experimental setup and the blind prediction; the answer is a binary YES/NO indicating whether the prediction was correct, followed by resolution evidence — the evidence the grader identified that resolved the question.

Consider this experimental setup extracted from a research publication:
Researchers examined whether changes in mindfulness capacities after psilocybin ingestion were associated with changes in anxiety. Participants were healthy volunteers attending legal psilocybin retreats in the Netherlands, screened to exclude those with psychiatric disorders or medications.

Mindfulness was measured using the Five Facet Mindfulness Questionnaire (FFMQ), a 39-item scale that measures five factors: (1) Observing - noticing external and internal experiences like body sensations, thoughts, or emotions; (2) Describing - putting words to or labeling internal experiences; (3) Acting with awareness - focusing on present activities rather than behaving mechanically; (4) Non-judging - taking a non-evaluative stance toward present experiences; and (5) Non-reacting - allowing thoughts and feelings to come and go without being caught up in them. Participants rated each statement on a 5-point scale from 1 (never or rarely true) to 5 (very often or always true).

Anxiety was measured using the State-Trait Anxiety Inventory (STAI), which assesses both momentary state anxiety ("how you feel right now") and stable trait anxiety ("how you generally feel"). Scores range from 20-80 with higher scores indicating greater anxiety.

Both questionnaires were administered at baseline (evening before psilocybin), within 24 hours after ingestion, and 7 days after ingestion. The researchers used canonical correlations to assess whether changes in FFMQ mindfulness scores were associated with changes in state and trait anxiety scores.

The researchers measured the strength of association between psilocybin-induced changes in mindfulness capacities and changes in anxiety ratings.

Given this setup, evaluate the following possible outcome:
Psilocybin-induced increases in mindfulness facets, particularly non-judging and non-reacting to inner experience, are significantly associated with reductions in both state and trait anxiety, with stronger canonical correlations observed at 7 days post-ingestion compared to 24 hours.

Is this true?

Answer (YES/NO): NO